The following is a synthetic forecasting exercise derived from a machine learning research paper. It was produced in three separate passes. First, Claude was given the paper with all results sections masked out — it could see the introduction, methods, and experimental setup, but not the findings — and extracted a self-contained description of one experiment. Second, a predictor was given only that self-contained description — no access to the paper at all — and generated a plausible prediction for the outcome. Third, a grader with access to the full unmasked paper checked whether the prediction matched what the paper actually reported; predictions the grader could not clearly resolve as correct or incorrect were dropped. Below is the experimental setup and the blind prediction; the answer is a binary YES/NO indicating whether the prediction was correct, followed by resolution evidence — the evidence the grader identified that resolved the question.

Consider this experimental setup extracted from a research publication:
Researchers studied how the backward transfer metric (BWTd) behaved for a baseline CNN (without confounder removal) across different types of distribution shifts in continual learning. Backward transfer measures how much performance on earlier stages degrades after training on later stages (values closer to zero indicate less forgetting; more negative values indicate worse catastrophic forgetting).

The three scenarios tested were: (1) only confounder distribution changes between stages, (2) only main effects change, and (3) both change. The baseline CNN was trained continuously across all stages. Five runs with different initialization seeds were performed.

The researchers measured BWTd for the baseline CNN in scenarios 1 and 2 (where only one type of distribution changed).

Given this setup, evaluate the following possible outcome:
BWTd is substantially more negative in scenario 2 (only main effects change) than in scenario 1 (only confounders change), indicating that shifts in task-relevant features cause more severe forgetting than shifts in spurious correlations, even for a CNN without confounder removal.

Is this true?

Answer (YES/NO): NO